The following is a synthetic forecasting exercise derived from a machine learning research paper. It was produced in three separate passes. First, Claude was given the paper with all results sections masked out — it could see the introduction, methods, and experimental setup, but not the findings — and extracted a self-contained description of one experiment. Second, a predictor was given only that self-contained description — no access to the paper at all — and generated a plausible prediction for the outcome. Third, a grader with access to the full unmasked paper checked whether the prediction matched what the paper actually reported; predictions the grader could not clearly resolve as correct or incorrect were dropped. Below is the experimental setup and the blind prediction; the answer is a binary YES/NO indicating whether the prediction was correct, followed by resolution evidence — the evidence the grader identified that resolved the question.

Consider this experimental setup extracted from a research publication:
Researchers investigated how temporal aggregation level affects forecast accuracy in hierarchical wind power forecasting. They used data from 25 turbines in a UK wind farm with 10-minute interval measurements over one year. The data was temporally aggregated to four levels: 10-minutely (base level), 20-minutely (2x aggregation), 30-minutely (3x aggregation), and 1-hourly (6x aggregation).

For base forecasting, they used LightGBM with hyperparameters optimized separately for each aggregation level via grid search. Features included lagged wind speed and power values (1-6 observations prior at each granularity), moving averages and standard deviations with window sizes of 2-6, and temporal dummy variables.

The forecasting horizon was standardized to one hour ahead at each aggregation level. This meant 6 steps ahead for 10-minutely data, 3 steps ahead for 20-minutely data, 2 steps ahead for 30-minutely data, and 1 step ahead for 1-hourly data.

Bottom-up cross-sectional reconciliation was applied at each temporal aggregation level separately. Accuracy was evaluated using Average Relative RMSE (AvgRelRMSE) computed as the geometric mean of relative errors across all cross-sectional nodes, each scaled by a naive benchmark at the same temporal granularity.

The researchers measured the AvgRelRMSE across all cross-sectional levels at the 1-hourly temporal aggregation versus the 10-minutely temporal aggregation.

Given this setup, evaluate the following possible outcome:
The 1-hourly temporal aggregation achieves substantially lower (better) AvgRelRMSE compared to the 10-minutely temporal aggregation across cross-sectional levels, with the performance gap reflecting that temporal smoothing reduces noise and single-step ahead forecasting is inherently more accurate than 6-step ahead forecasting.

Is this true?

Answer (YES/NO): NO